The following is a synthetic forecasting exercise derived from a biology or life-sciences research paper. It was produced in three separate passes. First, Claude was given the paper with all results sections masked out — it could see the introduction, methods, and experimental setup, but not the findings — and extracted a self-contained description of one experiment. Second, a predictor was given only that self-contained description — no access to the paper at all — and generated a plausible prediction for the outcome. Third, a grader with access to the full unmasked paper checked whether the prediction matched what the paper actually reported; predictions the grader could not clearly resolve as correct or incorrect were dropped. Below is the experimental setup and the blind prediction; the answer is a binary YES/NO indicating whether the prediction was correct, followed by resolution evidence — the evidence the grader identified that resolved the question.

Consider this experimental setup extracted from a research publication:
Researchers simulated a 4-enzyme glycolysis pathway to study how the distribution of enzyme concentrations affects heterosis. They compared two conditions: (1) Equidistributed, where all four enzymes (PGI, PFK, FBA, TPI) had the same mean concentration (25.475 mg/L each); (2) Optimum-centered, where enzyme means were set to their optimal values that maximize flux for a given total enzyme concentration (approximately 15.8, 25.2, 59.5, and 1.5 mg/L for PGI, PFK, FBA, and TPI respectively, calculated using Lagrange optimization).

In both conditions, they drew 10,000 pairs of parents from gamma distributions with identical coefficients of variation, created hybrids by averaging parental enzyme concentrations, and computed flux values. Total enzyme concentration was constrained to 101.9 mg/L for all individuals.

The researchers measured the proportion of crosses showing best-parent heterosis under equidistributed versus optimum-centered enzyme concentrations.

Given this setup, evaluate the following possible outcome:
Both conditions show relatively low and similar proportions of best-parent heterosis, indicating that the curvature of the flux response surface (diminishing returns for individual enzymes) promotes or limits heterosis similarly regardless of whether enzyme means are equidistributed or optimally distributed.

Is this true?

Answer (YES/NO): NO